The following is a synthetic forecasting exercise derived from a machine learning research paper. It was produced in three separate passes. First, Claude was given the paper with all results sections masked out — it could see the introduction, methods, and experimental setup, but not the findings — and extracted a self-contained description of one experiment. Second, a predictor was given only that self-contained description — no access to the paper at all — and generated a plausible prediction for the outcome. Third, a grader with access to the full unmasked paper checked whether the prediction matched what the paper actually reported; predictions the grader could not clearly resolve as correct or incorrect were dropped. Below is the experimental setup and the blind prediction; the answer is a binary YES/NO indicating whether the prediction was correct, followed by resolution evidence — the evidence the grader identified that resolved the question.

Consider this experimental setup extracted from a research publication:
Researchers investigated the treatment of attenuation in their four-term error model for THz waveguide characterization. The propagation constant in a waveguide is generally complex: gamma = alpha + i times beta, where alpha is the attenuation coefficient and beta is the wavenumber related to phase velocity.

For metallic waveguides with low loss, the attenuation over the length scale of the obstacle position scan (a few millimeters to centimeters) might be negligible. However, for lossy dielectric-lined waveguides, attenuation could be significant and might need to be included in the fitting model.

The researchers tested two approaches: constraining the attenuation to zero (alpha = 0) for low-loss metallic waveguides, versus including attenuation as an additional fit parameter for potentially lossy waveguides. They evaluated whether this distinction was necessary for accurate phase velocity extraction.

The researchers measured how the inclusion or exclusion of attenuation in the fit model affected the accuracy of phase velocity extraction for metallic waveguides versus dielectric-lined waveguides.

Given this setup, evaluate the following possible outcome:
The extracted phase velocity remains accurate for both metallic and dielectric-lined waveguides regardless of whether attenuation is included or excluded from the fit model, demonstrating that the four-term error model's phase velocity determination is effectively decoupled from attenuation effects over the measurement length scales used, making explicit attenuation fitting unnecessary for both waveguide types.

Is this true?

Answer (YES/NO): NO